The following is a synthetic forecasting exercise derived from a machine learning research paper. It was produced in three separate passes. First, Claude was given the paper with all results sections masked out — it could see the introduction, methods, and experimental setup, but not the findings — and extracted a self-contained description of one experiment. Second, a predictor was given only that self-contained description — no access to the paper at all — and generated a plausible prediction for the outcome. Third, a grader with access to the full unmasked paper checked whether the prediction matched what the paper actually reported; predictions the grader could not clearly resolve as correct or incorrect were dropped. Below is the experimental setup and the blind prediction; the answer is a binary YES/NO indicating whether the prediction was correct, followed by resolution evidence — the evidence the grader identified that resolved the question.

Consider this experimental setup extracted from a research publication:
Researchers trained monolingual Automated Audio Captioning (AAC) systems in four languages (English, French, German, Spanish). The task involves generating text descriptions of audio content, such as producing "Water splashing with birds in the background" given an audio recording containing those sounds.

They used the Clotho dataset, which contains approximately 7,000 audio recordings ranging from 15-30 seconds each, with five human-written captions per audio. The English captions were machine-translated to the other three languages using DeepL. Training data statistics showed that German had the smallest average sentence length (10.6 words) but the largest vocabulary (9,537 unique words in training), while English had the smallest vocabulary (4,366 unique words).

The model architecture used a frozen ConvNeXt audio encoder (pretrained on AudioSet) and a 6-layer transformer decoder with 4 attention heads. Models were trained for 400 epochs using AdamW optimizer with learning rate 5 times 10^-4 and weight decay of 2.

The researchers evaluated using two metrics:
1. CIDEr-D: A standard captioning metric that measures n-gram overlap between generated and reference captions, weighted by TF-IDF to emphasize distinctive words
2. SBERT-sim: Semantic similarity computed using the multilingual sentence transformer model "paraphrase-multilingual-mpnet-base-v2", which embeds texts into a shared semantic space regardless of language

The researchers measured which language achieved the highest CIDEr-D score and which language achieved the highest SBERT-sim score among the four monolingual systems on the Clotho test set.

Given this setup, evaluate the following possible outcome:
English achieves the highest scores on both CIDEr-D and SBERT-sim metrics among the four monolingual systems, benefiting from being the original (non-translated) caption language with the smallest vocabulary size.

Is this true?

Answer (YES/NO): NO